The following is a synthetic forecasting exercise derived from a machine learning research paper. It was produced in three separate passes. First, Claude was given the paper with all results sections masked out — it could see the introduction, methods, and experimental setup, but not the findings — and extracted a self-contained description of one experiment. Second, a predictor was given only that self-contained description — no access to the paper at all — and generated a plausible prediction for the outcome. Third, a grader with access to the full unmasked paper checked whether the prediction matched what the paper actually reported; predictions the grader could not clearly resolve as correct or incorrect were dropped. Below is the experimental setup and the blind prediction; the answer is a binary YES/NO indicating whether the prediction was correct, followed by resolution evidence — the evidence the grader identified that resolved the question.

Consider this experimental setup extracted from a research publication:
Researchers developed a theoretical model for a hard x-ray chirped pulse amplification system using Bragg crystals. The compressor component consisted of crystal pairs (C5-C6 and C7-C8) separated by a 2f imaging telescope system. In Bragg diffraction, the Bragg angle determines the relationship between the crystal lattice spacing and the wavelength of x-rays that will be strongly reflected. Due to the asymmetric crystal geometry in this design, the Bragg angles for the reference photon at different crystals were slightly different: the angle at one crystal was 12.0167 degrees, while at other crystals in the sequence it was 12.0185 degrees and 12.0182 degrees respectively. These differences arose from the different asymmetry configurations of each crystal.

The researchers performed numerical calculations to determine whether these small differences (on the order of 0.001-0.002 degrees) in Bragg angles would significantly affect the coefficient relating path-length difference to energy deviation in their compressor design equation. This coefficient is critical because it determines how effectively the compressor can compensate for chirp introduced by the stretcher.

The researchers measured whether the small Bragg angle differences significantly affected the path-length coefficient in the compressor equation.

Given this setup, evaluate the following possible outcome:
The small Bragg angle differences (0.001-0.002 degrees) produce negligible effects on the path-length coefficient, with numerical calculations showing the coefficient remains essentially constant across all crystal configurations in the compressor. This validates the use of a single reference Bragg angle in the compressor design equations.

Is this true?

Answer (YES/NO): YES